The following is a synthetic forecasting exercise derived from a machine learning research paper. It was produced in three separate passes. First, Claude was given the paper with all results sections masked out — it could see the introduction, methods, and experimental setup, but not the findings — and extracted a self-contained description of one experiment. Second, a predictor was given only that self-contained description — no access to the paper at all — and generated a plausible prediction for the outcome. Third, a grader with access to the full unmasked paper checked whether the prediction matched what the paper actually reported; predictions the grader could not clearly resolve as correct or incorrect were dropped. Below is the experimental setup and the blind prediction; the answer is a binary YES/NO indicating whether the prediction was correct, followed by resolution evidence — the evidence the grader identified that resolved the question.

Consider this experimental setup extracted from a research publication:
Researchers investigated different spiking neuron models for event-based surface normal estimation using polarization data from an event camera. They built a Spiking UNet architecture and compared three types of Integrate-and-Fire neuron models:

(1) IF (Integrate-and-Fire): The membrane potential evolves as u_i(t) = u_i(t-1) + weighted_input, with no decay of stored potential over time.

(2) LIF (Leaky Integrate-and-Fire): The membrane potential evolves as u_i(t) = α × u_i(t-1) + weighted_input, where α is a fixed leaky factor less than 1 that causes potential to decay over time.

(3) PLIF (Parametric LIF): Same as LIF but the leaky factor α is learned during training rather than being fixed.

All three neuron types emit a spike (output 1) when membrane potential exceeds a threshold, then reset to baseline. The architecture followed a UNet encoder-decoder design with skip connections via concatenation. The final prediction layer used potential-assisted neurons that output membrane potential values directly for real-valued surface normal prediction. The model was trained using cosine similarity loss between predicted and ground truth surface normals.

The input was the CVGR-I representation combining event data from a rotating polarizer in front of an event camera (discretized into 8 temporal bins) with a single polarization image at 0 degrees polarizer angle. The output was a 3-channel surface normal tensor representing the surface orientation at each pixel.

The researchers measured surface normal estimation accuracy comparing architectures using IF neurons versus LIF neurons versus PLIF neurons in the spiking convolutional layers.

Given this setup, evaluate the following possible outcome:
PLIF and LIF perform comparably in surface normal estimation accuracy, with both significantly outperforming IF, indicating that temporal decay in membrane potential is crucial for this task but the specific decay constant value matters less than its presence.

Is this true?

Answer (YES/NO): NO